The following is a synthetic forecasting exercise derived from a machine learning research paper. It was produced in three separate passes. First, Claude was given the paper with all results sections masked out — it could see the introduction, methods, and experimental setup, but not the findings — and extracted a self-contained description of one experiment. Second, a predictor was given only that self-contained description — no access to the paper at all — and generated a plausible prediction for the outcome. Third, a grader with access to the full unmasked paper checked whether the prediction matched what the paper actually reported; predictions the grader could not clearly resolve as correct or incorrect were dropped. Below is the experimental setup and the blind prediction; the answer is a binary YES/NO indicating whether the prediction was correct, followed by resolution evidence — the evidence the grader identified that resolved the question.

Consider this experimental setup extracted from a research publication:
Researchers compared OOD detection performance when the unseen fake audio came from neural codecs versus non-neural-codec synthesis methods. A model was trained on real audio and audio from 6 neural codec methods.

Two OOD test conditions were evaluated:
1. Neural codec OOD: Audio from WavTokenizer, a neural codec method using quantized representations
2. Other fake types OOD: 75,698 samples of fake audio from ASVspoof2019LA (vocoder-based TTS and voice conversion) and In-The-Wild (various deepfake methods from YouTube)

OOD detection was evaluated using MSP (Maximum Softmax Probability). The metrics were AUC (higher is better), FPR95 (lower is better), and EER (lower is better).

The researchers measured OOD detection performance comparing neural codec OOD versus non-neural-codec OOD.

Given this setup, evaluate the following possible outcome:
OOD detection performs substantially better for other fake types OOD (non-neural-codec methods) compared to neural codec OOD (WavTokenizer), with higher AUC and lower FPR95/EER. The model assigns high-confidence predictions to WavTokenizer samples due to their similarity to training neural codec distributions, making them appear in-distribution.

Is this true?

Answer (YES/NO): NO